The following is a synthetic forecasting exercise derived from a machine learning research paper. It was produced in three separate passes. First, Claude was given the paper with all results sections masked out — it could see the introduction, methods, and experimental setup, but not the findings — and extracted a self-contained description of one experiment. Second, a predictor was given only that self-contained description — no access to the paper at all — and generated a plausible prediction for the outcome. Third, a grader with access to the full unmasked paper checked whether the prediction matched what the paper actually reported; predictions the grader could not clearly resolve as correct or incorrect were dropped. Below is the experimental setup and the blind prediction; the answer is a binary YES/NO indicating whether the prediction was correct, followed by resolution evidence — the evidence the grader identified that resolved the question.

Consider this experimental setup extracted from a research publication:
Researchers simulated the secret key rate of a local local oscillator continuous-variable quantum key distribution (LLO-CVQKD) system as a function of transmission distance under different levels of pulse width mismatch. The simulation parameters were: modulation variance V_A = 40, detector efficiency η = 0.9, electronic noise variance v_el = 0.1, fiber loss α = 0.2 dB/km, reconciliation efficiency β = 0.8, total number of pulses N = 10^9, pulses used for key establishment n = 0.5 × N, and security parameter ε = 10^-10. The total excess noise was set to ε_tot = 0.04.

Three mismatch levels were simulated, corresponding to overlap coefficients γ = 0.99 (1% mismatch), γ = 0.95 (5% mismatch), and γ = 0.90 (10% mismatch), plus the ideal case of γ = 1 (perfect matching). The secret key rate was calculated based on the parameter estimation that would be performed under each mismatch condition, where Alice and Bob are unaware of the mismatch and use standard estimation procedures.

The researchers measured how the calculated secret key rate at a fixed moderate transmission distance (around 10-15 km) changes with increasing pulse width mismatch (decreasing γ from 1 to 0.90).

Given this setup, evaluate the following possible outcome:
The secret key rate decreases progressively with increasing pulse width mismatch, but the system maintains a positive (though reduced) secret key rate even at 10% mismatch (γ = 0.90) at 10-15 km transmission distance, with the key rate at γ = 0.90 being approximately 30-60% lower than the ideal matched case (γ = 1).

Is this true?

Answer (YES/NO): NO